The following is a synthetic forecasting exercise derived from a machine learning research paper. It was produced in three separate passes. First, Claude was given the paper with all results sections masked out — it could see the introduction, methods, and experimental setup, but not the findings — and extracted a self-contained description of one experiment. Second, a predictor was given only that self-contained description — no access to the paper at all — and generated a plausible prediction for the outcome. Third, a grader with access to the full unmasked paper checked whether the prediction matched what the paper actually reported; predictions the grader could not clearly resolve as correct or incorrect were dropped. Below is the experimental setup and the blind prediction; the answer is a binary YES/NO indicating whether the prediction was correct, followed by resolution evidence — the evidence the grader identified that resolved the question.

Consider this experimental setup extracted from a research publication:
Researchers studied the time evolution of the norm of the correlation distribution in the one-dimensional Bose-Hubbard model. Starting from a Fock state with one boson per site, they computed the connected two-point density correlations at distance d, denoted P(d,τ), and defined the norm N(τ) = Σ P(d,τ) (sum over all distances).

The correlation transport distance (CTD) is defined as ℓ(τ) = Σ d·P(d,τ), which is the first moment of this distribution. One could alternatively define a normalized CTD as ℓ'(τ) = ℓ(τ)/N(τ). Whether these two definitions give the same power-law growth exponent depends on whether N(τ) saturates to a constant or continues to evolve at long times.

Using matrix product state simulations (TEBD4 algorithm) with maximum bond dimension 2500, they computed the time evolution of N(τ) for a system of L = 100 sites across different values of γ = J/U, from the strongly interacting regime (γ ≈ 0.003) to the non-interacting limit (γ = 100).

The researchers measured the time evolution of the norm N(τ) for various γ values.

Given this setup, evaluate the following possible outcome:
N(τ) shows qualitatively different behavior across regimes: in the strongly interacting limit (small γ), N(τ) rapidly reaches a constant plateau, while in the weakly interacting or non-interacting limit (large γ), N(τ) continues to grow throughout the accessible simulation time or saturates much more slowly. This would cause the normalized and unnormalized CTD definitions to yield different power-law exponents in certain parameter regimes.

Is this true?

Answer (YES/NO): NO